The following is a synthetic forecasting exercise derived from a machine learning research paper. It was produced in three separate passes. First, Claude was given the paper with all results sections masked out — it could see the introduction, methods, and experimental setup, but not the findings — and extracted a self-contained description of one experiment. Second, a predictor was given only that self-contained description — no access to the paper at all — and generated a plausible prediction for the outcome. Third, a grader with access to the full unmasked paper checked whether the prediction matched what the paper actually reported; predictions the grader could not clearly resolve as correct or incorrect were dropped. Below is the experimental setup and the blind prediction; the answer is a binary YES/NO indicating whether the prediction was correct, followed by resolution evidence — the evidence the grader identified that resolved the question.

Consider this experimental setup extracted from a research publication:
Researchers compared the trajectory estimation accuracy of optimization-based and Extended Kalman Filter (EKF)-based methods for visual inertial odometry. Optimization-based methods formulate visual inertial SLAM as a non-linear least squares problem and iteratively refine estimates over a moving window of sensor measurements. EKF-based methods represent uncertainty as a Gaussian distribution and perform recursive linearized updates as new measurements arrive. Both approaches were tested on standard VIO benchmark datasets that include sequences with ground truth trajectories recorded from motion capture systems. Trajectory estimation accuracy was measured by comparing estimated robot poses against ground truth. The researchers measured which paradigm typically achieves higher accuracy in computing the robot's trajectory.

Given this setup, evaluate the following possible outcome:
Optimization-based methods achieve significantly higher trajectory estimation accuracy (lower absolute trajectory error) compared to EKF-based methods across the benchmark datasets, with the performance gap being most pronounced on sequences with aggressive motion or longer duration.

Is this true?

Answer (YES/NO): NO